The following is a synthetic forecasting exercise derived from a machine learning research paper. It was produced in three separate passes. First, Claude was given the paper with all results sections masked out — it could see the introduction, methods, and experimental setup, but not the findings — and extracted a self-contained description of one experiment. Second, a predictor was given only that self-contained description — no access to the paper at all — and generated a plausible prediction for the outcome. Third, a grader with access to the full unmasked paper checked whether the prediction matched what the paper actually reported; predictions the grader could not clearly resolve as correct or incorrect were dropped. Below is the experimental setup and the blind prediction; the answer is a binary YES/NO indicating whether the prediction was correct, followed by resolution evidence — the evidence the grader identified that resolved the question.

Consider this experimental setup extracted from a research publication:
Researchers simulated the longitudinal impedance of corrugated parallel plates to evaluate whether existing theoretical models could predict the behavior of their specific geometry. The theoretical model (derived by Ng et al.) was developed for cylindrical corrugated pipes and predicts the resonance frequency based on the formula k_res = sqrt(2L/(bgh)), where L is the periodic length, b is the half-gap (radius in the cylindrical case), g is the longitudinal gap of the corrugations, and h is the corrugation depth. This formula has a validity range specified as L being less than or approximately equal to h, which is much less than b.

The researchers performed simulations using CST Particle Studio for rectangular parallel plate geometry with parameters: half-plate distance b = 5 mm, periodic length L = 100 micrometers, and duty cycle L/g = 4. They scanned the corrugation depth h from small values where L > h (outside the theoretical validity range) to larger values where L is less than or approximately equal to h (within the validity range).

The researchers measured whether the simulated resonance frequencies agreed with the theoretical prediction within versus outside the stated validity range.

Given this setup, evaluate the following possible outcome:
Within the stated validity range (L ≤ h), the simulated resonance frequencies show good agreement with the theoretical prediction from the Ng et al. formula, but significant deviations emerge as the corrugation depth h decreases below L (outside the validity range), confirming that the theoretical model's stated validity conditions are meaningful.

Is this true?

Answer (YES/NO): YES